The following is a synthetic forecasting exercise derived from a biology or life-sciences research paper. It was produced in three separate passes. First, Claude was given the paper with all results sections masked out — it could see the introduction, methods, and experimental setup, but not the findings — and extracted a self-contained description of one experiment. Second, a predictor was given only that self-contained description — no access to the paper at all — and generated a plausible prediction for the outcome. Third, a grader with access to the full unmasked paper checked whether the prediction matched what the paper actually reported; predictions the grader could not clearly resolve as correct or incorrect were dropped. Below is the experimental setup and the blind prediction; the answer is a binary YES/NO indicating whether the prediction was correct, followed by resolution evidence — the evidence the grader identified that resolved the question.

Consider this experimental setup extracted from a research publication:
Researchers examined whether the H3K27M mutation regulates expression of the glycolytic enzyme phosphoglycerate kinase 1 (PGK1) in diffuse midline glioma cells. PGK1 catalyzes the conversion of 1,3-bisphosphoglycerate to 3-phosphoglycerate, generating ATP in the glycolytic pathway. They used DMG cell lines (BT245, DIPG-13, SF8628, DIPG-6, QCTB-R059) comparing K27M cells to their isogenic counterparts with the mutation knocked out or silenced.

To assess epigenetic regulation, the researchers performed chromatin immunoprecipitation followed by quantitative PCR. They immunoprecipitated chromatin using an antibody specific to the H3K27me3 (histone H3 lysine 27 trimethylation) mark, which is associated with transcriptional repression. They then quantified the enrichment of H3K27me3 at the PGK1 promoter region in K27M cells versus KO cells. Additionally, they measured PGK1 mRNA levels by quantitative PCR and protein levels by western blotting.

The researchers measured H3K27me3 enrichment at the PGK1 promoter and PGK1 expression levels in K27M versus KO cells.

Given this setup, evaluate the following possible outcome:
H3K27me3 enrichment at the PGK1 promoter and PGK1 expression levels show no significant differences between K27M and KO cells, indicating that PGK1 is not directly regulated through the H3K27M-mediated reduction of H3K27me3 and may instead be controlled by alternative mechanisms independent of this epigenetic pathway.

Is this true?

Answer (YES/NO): NO